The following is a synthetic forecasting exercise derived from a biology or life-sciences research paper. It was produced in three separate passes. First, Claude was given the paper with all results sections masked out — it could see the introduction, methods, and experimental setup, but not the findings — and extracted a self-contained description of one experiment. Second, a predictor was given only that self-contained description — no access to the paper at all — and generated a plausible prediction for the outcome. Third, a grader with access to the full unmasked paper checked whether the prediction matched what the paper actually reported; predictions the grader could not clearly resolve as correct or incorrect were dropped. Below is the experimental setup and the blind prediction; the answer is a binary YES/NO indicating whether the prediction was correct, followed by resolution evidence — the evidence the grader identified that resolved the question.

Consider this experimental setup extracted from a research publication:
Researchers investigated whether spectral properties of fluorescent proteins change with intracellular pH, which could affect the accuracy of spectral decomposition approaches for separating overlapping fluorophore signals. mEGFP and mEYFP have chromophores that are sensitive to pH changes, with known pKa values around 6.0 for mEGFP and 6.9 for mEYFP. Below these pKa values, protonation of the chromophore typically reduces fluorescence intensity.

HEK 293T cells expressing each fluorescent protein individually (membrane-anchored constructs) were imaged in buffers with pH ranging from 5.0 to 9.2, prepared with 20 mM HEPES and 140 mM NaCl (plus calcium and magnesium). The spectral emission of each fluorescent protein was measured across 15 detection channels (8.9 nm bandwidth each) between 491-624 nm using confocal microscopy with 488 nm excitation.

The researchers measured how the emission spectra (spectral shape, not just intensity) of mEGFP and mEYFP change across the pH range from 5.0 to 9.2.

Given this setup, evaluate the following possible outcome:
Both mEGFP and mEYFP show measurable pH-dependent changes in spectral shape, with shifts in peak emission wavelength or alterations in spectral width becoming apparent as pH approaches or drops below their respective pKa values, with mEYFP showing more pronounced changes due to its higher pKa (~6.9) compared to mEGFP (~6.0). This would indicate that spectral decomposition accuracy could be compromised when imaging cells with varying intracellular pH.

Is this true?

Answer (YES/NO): NO